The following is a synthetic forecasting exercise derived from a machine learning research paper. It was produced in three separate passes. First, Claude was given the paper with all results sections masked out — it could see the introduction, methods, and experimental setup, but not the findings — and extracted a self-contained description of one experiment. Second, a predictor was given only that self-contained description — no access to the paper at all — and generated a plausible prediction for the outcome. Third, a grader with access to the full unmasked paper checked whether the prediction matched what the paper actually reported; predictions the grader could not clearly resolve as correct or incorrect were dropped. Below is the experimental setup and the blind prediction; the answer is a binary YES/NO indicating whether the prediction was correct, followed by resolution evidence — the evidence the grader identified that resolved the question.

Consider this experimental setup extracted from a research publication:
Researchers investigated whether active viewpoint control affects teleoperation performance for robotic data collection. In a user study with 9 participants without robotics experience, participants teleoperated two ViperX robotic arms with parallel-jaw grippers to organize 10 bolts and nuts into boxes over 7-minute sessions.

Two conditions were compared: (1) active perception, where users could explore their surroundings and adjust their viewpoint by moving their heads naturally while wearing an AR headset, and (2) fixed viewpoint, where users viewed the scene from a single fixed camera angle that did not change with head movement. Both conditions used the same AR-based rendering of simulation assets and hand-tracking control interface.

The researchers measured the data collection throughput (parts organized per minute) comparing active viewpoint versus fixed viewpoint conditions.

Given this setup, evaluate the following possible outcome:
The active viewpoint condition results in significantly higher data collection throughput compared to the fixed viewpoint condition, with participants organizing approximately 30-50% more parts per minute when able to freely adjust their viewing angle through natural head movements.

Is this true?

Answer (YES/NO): NO